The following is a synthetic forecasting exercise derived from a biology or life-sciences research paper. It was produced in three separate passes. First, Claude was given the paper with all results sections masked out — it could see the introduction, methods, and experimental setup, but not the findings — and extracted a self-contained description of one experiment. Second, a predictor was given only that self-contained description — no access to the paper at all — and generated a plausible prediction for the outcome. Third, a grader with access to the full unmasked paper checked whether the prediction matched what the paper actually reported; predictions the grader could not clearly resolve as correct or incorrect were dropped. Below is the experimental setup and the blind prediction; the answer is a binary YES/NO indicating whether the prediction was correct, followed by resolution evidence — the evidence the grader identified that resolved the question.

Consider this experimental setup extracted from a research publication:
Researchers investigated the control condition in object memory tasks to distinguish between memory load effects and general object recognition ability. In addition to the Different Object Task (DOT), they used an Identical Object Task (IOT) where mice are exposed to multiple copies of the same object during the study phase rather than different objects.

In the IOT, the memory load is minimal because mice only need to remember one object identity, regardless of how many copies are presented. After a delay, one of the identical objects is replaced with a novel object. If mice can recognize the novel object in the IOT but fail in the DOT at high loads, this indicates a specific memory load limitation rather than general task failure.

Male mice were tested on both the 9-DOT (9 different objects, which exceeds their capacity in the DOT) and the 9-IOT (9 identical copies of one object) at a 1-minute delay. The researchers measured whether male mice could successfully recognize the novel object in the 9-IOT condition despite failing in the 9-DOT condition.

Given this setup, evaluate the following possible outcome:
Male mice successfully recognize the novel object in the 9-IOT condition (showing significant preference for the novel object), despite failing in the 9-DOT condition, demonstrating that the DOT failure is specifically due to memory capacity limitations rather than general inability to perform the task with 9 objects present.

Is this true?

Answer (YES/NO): YES